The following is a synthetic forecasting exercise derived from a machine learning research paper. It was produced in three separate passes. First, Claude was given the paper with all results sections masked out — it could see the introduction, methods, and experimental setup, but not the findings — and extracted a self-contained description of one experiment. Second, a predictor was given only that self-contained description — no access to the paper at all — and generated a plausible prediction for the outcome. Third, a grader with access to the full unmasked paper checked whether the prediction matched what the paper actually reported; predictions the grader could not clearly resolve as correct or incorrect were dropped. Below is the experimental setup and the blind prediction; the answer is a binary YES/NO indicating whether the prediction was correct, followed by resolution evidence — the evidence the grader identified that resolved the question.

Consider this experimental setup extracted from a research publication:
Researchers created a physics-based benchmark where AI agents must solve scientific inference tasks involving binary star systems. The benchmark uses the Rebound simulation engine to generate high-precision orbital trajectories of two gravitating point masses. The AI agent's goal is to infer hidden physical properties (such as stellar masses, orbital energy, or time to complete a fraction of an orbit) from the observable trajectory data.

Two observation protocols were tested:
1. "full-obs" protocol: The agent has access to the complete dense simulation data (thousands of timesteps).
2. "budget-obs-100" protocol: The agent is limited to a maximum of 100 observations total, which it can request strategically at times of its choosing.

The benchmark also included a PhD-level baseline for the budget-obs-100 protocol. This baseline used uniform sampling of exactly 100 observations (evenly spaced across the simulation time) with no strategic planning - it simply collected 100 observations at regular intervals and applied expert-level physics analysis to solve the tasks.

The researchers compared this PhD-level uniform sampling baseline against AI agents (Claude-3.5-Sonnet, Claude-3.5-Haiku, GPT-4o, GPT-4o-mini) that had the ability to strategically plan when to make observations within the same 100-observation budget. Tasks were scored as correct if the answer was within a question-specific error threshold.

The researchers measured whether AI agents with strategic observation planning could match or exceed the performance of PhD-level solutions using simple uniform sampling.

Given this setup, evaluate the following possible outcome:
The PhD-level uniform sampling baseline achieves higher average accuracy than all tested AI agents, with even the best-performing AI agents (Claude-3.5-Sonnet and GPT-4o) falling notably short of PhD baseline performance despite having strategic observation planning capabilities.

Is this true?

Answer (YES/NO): YES